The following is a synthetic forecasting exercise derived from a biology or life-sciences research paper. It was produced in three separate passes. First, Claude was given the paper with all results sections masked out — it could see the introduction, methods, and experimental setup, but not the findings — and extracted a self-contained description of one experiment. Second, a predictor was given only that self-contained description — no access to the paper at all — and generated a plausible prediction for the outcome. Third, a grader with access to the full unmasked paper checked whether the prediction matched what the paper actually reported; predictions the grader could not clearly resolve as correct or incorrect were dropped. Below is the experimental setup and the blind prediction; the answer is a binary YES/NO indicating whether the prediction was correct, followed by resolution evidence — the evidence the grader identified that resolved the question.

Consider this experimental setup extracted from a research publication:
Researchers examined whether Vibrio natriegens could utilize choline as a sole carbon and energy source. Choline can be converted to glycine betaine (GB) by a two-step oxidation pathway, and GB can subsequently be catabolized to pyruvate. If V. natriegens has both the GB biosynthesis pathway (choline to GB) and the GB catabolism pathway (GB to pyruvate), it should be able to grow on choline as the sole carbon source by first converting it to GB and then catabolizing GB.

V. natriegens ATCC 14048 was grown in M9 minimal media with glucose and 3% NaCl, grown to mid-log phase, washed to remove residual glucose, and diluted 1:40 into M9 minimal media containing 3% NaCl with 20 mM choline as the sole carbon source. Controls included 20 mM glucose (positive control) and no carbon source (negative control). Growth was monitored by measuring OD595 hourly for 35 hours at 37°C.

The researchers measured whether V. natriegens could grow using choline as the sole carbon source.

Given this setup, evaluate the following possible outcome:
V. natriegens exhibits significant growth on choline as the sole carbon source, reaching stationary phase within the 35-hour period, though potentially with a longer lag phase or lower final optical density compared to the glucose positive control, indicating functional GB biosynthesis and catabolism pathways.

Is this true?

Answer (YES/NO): NO